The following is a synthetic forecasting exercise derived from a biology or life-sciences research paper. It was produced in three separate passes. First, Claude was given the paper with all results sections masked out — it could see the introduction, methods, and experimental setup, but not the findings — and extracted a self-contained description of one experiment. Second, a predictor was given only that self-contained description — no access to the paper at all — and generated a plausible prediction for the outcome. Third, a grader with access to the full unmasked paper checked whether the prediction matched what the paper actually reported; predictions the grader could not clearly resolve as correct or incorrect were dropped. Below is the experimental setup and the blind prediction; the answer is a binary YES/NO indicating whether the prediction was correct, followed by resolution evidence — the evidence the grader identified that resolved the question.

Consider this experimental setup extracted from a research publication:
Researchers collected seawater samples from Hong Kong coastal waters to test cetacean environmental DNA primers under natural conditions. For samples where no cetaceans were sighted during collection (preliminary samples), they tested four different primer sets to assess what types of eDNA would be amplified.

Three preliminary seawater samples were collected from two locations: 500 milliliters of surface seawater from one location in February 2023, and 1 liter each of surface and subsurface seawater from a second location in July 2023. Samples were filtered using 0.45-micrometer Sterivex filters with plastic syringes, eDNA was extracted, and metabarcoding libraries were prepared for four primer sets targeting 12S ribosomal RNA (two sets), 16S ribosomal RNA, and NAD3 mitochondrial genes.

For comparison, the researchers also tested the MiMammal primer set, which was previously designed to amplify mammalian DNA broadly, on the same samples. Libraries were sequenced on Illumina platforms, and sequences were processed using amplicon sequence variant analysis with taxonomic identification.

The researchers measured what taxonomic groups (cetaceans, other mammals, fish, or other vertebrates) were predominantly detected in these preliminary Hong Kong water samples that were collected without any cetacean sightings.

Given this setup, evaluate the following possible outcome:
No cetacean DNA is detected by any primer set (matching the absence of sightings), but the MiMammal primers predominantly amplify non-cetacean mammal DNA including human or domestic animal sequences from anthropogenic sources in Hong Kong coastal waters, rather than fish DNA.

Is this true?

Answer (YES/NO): NO